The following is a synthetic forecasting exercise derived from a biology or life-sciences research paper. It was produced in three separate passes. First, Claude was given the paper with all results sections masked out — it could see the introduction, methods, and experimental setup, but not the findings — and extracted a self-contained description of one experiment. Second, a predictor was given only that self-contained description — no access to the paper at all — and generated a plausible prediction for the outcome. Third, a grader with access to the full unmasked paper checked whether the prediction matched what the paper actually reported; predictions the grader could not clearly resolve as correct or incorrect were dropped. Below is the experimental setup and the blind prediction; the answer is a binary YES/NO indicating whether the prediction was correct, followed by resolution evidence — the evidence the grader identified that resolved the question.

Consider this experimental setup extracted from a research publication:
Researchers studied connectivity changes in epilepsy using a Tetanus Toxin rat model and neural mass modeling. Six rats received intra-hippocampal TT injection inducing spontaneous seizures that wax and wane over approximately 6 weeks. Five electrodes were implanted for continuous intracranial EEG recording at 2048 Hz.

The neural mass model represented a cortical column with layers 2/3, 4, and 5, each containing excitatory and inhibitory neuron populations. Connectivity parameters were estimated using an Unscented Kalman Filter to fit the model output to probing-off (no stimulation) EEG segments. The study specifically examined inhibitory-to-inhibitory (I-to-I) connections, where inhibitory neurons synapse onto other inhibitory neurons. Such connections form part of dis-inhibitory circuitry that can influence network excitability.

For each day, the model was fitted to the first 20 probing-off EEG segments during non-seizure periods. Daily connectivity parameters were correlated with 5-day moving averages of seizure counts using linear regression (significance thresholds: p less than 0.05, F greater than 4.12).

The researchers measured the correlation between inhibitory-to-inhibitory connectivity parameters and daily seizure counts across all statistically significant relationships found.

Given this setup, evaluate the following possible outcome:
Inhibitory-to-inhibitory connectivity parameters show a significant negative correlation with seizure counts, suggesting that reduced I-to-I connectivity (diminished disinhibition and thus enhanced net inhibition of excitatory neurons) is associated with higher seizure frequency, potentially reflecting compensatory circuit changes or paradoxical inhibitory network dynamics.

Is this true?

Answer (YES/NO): NO